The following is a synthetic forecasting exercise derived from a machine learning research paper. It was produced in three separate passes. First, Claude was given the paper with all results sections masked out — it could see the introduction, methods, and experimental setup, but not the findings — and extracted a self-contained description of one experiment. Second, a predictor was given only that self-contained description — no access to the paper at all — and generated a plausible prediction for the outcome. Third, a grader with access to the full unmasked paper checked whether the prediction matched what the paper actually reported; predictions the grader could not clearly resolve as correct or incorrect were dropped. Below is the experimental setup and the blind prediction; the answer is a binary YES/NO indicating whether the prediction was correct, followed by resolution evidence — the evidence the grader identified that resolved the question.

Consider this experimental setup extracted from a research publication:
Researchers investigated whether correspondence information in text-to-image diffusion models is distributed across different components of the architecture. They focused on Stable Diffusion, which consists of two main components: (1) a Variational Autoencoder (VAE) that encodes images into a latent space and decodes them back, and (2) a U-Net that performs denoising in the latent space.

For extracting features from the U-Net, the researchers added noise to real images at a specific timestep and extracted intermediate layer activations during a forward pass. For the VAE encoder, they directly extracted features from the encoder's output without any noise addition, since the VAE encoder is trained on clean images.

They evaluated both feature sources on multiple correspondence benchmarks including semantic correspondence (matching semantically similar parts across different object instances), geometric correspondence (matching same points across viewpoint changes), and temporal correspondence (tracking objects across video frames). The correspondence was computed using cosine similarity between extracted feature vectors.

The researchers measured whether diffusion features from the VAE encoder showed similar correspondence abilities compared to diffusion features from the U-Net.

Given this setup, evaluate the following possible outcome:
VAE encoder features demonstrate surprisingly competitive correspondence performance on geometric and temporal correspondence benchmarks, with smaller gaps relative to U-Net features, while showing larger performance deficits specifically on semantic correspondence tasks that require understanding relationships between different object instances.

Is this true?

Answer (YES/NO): NO